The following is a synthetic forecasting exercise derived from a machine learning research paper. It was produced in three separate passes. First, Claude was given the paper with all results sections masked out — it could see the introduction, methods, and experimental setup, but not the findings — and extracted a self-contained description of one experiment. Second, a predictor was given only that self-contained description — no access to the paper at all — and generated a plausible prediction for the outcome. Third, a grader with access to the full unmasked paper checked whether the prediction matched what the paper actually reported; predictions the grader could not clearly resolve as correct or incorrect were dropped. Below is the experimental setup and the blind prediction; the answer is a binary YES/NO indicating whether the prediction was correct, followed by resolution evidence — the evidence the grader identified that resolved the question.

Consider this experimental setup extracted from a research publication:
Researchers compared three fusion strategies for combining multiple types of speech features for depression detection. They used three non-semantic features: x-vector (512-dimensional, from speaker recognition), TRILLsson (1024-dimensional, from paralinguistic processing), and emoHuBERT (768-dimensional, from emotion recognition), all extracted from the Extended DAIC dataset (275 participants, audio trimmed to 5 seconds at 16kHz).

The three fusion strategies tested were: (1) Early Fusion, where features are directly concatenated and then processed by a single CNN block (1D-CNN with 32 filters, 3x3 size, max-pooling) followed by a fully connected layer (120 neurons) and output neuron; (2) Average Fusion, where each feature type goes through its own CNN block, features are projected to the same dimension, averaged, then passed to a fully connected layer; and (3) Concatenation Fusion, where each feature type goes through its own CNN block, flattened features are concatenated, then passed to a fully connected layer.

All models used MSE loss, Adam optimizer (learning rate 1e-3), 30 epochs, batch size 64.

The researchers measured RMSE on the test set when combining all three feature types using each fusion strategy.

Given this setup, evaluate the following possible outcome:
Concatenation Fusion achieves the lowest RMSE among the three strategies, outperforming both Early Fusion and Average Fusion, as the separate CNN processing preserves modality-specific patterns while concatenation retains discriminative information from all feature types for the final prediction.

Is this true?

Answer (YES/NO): YES